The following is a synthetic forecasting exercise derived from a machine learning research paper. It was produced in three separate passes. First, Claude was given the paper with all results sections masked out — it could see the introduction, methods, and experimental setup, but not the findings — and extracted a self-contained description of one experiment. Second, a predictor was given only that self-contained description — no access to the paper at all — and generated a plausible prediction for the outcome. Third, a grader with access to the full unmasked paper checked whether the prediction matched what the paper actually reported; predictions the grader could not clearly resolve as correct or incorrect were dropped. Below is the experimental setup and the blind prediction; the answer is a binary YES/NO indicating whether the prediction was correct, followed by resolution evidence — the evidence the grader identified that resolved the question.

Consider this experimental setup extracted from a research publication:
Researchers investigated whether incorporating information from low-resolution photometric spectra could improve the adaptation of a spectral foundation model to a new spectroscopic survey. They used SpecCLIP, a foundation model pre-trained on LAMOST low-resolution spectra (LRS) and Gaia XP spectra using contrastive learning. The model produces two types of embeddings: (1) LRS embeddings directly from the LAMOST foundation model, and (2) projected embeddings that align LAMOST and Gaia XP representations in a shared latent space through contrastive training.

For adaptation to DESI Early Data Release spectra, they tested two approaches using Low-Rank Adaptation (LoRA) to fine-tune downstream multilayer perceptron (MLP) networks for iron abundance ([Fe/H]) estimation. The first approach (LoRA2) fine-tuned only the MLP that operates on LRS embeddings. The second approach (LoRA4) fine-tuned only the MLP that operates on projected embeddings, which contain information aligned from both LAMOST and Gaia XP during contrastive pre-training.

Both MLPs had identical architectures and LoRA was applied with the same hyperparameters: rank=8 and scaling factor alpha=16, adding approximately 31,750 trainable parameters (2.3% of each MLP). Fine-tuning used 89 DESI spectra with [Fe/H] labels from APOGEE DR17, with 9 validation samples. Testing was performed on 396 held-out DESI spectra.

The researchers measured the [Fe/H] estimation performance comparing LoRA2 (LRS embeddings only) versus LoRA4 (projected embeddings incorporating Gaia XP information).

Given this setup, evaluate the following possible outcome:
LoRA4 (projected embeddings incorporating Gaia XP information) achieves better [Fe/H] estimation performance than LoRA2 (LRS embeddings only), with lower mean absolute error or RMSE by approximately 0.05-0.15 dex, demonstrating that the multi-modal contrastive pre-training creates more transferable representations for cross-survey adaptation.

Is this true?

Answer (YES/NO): YES